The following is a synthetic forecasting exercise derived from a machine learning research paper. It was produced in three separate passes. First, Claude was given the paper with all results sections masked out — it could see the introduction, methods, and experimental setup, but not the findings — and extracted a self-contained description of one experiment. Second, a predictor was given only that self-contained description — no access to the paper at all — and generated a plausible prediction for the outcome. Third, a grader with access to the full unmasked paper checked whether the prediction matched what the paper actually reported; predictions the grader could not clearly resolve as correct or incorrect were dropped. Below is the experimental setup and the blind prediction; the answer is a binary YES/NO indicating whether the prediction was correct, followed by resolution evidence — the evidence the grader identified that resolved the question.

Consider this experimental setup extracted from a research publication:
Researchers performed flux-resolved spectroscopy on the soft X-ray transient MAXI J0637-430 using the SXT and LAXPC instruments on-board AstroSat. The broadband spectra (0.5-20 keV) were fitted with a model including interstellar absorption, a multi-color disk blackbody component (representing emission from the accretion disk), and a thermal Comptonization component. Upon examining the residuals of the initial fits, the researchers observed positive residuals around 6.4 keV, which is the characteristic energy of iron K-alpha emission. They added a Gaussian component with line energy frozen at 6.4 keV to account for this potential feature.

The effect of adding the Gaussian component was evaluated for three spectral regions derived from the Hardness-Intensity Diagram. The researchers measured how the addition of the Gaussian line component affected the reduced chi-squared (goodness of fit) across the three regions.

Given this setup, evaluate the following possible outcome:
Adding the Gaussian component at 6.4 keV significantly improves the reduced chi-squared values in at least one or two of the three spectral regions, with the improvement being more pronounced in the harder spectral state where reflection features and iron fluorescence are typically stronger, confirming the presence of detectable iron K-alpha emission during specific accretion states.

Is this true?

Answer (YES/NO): NO